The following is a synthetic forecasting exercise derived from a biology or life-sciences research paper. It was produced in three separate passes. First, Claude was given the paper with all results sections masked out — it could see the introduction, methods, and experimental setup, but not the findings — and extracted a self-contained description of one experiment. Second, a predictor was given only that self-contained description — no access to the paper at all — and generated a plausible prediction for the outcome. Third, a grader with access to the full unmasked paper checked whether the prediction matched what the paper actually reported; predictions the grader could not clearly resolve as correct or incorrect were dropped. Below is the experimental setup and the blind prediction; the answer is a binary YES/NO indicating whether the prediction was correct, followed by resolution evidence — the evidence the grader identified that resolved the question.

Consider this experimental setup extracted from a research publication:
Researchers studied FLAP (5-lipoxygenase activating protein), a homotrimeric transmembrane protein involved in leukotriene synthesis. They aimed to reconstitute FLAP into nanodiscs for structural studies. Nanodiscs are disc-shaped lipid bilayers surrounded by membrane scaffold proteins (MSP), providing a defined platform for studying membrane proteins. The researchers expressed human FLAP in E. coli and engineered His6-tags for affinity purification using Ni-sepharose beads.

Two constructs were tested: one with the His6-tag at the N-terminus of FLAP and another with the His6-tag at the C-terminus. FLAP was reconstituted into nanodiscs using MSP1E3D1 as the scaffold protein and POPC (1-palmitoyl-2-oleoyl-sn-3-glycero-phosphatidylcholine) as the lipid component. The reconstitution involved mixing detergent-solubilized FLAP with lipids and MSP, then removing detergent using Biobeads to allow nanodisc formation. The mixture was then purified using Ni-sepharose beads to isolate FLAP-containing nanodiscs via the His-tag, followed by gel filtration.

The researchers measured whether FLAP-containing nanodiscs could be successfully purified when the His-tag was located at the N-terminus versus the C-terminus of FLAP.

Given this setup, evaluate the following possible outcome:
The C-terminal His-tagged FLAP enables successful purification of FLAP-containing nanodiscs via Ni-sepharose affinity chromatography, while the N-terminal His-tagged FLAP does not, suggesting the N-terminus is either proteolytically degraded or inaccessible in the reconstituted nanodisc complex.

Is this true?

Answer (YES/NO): YES